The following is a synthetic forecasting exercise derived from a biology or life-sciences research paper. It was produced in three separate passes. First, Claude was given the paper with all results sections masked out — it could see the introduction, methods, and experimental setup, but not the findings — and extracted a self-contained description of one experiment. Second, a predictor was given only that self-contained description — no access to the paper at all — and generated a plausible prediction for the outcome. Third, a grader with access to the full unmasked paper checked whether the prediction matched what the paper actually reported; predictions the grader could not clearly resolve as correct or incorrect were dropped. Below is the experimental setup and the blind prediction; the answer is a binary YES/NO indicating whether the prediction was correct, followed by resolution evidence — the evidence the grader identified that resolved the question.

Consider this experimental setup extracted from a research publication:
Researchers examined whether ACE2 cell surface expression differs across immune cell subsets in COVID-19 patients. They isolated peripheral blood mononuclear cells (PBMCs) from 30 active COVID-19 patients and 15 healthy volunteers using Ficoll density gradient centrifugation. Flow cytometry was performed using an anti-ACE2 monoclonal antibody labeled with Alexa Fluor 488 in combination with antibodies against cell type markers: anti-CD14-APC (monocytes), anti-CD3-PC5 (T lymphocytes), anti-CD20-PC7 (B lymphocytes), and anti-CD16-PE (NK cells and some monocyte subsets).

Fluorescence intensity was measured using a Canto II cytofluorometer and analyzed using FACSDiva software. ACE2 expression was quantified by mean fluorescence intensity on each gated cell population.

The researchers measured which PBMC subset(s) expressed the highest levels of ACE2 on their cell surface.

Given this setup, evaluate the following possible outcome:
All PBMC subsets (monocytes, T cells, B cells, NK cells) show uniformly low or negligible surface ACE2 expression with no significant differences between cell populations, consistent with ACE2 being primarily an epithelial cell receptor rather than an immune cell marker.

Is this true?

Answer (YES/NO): NO